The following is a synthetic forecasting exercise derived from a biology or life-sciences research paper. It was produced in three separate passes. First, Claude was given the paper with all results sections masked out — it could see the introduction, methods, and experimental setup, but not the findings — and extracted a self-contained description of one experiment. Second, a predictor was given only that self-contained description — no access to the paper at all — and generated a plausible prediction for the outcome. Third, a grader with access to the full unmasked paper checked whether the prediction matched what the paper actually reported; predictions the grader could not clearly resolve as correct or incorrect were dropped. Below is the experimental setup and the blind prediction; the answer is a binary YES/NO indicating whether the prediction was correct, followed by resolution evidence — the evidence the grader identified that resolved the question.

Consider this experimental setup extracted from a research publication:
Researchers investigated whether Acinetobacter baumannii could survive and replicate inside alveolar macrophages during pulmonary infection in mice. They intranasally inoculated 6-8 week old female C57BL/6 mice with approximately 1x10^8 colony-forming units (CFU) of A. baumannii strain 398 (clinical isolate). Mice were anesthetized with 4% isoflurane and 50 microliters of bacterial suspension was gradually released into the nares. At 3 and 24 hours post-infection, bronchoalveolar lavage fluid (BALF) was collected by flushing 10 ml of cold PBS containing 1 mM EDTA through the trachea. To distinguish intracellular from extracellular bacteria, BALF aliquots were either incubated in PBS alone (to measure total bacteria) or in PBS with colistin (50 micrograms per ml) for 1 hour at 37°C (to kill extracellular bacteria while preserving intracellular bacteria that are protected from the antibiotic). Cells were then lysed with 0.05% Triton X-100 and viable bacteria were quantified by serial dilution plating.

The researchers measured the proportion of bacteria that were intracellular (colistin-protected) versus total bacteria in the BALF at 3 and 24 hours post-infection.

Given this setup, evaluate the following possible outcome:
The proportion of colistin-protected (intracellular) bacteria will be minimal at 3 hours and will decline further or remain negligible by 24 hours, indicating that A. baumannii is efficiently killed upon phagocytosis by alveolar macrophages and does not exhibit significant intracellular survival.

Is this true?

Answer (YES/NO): NO